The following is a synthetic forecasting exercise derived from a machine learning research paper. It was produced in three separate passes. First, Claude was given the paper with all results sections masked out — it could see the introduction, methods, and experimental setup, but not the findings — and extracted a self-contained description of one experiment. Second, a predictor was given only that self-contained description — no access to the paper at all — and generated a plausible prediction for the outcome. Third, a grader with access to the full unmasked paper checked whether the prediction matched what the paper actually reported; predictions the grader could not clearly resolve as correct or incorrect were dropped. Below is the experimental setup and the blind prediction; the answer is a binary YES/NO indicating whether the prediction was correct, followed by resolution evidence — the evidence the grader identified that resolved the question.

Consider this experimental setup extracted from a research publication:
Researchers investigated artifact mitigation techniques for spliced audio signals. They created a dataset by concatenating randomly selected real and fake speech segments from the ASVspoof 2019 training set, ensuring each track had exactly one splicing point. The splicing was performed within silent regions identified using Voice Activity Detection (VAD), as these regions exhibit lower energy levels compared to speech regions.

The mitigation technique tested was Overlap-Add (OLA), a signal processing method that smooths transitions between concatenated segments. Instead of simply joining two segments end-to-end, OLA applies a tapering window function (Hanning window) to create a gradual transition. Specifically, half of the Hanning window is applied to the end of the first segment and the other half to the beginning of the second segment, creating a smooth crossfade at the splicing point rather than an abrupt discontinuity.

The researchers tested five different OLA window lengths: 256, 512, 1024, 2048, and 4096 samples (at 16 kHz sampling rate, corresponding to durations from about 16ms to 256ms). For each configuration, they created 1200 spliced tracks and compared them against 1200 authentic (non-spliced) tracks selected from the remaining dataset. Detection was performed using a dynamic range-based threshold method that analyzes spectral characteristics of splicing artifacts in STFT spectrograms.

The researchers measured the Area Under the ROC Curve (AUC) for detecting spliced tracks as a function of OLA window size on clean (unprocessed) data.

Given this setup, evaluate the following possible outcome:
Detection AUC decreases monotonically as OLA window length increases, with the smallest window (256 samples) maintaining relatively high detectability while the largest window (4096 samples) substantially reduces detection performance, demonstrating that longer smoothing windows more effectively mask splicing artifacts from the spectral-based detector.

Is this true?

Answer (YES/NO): NO